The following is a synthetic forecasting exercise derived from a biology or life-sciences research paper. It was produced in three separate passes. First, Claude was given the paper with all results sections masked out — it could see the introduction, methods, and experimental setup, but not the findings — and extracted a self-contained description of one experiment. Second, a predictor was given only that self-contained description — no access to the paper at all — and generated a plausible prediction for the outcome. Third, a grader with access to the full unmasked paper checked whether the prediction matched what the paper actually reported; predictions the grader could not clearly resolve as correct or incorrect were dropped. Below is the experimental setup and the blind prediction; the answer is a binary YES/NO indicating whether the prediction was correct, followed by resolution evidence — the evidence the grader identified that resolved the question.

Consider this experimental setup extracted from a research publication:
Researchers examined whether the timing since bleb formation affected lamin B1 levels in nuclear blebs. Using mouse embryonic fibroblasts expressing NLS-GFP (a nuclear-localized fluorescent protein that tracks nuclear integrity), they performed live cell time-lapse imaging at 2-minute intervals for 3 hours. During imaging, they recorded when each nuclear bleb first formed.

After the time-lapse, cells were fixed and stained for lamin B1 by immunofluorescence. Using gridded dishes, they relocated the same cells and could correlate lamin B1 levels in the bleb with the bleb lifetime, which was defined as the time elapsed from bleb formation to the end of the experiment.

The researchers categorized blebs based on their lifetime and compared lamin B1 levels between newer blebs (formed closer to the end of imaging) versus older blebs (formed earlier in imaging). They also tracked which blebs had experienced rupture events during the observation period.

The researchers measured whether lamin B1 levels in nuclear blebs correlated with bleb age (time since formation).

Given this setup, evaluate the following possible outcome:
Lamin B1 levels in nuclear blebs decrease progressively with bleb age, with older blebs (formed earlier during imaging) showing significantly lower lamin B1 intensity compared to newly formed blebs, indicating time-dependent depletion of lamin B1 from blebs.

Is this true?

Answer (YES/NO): NO